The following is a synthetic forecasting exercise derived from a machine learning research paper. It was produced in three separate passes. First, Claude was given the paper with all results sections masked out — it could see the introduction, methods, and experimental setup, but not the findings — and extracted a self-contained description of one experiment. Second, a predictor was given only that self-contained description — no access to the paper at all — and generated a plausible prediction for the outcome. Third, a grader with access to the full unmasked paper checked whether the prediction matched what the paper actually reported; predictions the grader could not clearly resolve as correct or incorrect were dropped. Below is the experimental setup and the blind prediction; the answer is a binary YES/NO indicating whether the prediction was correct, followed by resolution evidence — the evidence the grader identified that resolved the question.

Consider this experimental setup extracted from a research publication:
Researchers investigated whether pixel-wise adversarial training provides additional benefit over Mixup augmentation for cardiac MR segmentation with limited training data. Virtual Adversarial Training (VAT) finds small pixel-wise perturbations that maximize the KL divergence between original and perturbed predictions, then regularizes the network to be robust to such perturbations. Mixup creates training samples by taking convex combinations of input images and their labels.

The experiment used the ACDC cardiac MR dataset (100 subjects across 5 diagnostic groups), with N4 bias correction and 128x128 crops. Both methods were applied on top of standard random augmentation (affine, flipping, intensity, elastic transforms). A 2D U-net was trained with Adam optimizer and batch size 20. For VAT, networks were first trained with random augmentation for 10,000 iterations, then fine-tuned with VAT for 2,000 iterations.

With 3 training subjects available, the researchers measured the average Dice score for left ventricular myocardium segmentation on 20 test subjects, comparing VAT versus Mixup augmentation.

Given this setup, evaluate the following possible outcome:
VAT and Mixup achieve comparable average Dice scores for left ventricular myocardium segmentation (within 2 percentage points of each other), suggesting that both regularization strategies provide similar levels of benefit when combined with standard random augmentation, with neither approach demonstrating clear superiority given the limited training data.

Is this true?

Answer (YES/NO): YES